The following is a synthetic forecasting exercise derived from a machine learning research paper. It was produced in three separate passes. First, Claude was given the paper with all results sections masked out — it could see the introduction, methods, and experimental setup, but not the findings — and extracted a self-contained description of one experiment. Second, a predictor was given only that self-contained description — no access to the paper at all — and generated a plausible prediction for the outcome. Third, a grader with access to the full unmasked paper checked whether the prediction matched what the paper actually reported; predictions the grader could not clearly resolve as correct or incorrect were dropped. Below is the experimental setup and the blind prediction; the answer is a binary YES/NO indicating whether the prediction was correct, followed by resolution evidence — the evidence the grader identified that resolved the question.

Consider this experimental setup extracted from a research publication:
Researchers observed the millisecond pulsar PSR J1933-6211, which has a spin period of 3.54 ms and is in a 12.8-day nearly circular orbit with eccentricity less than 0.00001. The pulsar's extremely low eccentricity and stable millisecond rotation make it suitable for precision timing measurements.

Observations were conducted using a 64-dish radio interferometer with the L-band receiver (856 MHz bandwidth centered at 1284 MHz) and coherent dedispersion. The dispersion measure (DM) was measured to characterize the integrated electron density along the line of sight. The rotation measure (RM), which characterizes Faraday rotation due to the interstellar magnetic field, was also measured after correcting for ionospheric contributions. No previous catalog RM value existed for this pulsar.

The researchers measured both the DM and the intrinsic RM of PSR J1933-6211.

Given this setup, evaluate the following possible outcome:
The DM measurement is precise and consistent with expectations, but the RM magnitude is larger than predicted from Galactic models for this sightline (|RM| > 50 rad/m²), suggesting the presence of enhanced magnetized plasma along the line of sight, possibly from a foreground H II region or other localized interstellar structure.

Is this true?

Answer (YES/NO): NO